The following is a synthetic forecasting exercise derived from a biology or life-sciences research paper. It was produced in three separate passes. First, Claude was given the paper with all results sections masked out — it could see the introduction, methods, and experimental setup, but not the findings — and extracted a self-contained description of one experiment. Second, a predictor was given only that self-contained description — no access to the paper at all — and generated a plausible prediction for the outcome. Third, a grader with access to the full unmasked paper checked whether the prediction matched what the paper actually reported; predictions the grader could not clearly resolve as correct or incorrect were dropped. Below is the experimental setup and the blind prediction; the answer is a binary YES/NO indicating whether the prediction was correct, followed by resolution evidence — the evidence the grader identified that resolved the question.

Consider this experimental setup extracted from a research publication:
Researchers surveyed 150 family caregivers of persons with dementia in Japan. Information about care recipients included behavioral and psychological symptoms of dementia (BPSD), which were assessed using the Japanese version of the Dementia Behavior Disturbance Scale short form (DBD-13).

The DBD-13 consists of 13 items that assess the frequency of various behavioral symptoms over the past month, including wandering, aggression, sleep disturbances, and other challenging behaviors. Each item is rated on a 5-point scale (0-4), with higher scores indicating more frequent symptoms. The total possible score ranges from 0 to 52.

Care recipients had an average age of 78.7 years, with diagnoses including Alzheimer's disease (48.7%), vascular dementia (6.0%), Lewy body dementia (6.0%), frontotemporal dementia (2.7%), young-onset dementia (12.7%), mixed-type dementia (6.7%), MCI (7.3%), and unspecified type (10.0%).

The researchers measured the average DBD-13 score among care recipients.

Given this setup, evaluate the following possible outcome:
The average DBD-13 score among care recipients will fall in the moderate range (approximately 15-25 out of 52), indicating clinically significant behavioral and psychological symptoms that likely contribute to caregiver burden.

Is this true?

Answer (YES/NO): YES